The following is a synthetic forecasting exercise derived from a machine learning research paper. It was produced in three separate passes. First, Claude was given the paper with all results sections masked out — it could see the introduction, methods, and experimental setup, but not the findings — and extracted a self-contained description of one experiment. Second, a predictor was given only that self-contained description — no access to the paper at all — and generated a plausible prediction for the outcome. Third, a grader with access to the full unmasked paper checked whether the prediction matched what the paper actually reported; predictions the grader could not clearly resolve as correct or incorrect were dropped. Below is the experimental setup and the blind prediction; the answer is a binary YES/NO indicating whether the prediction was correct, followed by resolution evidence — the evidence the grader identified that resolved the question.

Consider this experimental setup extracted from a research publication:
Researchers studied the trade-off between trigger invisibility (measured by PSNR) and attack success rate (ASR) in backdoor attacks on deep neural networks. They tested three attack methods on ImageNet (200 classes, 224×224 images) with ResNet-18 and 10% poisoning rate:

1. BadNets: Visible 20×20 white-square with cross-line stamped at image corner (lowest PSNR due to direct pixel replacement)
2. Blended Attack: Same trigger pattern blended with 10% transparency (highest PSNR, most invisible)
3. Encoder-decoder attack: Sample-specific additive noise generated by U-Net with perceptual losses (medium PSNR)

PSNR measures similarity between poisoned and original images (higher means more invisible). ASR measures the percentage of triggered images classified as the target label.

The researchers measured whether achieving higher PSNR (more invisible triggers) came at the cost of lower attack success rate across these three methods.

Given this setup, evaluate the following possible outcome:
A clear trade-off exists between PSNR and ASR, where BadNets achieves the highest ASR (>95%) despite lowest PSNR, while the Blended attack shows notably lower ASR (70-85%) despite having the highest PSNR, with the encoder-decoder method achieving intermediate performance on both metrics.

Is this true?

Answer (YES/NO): NO